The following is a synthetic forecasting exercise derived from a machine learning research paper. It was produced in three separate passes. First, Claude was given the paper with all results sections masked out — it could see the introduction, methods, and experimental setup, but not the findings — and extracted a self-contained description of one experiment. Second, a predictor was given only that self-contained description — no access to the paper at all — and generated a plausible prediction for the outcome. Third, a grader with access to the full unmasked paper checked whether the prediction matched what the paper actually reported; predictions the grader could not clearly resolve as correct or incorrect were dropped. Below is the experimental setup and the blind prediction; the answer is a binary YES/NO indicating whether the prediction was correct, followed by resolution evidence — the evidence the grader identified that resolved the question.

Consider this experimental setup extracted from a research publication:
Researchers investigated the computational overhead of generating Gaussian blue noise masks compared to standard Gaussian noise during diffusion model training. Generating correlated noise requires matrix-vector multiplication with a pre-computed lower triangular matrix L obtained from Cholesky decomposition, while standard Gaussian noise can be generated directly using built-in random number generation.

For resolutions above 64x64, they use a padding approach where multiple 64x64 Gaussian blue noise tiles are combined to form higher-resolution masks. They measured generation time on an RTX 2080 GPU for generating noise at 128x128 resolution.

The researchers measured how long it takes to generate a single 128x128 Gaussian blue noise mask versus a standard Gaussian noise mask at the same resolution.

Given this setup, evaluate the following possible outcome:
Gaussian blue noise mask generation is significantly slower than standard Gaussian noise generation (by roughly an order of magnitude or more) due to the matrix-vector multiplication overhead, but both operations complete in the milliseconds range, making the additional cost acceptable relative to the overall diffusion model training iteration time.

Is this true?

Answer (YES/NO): NO